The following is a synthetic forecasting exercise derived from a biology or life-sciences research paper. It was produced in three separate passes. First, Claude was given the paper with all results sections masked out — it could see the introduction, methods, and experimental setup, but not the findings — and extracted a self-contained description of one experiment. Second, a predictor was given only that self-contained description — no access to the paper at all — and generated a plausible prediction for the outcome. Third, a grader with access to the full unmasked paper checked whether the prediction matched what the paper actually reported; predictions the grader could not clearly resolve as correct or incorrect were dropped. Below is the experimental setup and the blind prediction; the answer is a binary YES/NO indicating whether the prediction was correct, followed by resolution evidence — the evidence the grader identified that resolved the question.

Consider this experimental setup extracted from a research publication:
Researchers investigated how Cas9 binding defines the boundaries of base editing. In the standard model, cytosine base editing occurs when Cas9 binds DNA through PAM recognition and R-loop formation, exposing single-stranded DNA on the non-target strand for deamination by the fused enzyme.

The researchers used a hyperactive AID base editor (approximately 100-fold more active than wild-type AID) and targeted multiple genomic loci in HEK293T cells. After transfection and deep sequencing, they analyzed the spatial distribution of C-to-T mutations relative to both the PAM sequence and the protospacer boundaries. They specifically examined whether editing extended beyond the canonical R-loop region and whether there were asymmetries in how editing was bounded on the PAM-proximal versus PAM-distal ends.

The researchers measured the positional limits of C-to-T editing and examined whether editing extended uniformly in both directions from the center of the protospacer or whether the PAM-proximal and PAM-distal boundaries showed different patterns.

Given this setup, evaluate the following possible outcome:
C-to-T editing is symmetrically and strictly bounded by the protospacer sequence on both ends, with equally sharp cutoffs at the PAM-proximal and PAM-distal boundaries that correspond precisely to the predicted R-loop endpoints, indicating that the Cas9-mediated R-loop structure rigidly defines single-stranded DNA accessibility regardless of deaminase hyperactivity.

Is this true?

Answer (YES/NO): NO